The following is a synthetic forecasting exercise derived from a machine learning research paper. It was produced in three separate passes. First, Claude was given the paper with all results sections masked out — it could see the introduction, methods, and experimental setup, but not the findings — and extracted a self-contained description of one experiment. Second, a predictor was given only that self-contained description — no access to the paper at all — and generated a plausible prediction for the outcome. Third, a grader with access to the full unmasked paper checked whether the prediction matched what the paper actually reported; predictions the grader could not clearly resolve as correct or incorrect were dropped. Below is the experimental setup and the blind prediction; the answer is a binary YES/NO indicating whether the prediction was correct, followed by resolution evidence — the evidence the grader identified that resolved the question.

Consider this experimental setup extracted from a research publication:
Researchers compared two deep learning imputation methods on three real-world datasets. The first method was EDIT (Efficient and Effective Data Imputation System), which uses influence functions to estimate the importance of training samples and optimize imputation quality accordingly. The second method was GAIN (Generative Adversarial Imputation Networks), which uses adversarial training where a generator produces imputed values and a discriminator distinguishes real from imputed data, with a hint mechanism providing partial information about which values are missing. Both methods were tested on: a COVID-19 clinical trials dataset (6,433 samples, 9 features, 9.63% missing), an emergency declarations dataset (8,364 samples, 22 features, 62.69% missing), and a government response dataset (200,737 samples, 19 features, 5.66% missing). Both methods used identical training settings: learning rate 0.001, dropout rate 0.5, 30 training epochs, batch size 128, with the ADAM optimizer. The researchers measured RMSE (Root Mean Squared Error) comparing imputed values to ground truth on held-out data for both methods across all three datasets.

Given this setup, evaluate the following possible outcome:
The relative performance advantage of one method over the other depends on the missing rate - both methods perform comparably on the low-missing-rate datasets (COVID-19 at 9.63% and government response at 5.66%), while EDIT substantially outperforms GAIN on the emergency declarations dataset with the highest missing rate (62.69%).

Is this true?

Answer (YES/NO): NO